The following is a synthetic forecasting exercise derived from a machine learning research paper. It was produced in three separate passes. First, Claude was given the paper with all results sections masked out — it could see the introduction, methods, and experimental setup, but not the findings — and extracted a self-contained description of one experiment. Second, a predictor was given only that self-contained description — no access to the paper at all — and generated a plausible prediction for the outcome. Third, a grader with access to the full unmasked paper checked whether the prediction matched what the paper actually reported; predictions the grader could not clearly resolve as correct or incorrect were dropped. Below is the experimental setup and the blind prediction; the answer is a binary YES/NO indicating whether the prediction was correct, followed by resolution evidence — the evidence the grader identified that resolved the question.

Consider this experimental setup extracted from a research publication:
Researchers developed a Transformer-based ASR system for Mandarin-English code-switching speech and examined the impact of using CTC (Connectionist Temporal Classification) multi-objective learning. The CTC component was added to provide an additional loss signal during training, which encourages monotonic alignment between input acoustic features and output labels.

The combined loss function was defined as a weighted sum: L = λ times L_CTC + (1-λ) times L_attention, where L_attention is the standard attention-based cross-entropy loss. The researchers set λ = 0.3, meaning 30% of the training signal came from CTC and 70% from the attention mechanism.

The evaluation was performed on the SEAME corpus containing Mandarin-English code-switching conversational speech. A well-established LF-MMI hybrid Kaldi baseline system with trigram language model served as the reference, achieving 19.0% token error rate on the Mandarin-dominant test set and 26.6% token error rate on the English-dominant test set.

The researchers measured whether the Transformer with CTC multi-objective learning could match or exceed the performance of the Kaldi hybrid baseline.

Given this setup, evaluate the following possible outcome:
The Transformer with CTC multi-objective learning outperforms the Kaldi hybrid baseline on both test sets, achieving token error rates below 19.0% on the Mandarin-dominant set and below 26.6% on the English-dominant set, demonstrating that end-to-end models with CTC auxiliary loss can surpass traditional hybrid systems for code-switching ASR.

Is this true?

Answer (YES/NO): YES